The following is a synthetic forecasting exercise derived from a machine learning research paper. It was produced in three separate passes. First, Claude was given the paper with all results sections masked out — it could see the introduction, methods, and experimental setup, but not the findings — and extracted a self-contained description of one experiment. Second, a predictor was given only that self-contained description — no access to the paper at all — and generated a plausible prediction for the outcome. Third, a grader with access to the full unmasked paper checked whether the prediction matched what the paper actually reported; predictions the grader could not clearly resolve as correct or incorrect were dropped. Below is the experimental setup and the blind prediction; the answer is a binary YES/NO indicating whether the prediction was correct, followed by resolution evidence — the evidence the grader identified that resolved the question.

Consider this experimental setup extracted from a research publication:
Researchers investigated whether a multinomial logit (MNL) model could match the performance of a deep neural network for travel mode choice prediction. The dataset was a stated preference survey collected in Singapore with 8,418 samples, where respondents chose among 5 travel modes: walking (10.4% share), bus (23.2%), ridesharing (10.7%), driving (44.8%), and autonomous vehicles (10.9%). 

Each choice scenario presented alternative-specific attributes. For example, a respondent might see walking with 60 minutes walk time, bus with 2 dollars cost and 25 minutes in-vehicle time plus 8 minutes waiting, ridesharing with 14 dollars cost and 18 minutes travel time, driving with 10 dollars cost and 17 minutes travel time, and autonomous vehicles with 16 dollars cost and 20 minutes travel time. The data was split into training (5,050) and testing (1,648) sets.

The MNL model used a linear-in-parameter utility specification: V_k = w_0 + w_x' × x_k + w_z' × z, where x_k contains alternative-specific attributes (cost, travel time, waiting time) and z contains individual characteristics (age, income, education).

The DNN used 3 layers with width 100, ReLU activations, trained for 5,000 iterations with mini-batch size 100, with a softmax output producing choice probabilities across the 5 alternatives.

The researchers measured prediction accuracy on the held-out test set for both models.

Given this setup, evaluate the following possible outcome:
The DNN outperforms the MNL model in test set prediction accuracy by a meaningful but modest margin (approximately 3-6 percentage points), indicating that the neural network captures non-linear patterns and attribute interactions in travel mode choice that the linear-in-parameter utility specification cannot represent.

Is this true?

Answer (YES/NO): YES